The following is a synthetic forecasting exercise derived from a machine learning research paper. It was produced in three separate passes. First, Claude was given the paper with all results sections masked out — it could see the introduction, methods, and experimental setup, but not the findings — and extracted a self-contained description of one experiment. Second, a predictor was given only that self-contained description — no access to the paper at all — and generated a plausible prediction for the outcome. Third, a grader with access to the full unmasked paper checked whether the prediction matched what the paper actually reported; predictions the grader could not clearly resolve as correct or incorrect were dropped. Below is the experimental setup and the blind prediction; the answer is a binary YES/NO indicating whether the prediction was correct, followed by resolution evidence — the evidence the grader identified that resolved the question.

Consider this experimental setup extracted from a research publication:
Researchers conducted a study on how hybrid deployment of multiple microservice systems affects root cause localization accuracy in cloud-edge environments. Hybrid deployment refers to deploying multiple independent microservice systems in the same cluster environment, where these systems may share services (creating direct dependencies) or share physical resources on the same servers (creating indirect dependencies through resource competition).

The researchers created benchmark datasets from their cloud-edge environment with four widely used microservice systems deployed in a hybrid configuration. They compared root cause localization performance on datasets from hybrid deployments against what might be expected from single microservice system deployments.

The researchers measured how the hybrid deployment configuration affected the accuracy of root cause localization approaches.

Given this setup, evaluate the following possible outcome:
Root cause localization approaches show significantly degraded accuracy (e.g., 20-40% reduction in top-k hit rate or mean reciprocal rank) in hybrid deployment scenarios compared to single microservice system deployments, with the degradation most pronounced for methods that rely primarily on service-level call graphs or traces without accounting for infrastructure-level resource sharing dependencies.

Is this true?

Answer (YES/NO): NO